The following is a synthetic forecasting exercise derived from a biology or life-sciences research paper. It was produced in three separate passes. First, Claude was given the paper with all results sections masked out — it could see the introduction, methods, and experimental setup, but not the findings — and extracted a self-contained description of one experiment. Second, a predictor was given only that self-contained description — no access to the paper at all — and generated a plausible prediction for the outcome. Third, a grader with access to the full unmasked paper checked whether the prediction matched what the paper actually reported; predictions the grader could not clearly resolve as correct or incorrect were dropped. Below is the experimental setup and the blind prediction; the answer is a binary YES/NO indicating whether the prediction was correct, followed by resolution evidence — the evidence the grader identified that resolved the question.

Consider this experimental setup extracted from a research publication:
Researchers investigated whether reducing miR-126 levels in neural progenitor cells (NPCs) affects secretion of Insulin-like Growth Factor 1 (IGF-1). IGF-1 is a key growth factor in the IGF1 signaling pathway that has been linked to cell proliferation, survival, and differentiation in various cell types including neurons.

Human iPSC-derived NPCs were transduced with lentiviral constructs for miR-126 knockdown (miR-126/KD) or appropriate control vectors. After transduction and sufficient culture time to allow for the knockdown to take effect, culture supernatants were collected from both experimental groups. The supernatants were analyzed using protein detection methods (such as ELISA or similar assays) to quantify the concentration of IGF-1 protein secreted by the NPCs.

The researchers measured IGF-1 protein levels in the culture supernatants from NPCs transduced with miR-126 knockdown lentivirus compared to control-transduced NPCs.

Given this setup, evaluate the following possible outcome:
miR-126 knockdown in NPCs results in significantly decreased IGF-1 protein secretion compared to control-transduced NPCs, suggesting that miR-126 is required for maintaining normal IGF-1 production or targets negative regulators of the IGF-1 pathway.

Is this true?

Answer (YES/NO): NO